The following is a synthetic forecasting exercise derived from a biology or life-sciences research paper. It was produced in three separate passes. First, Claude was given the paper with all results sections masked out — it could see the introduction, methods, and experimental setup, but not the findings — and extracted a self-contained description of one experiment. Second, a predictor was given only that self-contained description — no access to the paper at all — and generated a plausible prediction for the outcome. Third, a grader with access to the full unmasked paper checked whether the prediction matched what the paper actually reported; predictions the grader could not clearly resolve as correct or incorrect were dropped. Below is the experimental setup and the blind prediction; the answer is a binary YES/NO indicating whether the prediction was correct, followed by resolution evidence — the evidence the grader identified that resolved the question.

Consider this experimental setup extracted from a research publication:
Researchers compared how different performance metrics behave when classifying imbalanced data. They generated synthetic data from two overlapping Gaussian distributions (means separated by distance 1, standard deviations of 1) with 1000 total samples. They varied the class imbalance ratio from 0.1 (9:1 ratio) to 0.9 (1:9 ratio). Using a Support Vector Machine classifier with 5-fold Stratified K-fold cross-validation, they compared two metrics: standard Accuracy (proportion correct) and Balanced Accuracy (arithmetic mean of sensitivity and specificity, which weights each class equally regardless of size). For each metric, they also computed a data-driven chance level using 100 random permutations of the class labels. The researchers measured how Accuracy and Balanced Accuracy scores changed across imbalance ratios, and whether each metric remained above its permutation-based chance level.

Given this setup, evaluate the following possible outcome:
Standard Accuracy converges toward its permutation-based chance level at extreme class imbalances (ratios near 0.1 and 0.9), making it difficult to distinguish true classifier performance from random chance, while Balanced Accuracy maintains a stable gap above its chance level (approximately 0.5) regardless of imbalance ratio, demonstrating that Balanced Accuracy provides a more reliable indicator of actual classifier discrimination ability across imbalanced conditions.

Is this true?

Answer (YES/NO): NO